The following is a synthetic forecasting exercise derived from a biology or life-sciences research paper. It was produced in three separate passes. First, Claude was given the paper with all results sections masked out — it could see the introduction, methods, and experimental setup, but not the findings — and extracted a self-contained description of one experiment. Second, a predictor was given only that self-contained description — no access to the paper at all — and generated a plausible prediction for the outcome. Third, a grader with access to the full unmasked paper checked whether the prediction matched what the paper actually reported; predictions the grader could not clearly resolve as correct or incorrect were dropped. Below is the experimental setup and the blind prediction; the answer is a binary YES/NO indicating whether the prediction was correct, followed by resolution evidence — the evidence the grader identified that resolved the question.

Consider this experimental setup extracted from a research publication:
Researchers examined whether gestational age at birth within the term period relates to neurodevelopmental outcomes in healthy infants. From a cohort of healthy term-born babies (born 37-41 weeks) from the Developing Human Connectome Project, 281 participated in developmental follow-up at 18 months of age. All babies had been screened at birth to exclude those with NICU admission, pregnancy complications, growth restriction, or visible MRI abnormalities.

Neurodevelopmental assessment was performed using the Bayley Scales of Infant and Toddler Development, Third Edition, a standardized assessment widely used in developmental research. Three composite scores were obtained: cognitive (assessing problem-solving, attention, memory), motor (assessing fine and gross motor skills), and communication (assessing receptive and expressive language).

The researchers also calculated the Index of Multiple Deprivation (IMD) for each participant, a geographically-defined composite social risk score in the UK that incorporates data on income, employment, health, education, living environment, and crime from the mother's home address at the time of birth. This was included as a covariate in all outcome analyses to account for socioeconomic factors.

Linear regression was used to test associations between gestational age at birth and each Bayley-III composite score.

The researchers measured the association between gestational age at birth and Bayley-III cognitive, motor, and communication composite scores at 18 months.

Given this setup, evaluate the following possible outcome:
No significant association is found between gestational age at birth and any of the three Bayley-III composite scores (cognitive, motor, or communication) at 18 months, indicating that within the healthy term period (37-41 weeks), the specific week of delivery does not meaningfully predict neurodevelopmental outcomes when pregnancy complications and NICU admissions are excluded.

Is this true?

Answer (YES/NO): NO